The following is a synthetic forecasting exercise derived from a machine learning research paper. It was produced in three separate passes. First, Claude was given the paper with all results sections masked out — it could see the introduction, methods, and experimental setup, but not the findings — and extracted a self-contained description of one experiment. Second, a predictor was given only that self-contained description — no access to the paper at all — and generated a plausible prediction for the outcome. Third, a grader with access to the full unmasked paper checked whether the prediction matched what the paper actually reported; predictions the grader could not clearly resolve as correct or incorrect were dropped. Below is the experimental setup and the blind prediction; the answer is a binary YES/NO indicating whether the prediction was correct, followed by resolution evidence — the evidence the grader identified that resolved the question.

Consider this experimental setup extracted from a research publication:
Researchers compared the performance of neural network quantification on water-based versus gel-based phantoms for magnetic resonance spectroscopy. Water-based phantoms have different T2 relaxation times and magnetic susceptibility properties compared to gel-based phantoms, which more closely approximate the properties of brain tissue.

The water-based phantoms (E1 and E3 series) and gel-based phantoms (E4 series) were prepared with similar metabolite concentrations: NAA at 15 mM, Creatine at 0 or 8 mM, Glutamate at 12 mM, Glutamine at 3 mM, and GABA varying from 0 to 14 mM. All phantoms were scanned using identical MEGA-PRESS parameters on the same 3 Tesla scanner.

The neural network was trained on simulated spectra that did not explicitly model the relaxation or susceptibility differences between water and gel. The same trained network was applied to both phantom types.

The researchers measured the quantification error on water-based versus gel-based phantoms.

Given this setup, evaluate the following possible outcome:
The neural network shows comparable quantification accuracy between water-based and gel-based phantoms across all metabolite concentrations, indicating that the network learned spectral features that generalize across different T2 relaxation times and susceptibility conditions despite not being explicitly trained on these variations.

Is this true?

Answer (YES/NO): NO